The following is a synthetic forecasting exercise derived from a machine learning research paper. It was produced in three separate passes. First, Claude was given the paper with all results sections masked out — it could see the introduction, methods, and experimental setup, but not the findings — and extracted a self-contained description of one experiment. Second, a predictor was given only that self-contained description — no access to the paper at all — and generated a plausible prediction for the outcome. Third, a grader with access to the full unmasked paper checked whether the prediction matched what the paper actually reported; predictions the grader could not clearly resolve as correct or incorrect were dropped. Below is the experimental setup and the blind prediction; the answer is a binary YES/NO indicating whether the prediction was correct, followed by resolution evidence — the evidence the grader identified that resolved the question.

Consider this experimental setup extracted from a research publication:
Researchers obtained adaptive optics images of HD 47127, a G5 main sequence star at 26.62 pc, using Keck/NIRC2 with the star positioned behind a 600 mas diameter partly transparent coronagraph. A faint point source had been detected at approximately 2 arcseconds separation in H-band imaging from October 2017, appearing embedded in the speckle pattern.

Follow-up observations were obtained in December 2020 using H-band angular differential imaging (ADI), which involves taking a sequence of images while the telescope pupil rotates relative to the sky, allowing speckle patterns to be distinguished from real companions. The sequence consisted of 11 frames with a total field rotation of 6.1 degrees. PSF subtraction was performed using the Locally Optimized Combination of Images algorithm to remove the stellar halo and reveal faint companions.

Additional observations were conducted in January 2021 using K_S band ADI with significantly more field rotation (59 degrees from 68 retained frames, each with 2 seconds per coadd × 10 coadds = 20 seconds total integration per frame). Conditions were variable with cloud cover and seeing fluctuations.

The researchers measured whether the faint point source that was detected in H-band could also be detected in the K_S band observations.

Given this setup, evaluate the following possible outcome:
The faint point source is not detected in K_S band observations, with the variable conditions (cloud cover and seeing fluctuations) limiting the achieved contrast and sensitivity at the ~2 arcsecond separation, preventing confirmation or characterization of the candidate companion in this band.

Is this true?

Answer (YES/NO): NO